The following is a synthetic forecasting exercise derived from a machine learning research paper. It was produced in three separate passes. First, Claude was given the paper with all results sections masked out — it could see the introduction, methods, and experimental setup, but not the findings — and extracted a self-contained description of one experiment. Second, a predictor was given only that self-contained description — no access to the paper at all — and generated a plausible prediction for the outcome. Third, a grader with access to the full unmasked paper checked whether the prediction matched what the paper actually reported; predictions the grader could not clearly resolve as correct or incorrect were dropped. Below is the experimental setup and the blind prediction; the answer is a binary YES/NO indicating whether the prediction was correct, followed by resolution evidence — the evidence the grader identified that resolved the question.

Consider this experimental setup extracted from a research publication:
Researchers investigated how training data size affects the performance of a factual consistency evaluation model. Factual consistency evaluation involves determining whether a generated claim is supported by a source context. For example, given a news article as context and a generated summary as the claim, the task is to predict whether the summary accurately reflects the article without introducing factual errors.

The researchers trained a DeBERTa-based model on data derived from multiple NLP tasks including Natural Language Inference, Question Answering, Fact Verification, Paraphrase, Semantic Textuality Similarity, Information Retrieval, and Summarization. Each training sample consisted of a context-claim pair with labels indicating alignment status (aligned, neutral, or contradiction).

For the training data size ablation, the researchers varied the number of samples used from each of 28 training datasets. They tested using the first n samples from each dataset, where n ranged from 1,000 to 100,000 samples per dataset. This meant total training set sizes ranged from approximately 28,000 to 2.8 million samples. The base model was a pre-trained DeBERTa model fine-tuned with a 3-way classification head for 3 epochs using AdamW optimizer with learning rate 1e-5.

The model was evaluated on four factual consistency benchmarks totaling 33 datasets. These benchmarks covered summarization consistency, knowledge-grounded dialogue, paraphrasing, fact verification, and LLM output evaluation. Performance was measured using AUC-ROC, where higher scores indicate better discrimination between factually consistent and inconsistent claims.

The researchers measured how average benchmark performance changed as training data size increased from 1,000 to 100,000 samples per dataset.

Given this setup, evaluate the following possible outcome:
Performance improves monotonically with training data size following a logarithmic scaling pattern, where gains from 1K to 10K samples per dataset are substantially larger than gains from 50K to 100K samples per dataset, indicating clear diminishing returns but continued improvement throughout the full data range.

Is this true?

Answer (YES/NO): NO